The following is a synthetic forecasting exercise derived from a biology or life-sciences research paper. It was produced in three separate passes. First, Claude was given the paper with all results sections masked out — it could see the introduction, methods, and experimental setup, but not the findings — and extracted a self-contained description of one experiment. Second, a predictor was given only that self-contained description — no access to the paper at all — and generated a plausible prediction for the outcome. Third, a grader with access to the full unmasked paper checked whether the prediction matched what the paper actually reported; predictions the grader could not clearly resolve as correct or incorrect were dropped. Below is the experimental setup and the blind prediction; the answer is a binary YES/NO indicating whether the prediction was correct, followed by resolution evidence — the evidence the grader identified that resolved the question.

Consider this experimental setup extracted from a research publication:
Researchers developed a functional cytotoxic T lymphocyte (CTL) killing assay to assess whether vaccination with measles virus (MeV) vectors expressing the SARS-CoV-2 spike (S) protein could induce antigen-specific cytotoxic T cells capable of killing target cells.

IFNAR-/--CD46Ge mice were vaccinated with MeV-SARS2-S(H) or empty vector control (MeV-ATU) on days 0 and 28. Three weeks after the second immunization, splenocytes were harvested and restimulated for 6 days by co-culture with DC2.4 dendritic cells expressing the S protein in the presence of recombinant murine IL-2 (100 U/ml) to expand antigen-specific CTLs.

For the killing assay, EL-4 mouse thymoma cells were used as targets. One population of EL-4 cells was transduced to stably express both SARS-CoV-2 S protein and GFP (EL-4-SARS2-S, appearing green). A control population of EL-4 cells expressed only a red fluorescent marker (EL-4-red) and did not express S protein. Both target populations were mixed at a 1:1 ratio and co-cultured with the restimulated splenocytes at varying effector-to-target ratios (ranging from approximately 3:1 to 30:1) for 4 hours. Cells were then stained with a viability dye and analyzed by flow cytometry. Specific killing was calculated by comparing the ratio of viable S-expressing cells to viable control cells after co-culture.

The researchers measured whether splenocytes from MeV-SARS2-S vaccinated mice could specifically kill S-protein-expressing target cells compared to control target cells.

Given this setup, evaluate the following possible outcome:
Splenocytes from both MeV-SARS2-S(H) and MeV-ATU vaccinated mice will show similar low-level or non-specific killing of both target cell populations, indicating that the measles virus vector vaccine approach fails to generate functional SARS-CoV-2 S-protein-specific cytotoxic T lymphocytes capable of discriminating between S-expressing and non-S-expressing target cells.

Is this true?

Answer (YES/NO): NO